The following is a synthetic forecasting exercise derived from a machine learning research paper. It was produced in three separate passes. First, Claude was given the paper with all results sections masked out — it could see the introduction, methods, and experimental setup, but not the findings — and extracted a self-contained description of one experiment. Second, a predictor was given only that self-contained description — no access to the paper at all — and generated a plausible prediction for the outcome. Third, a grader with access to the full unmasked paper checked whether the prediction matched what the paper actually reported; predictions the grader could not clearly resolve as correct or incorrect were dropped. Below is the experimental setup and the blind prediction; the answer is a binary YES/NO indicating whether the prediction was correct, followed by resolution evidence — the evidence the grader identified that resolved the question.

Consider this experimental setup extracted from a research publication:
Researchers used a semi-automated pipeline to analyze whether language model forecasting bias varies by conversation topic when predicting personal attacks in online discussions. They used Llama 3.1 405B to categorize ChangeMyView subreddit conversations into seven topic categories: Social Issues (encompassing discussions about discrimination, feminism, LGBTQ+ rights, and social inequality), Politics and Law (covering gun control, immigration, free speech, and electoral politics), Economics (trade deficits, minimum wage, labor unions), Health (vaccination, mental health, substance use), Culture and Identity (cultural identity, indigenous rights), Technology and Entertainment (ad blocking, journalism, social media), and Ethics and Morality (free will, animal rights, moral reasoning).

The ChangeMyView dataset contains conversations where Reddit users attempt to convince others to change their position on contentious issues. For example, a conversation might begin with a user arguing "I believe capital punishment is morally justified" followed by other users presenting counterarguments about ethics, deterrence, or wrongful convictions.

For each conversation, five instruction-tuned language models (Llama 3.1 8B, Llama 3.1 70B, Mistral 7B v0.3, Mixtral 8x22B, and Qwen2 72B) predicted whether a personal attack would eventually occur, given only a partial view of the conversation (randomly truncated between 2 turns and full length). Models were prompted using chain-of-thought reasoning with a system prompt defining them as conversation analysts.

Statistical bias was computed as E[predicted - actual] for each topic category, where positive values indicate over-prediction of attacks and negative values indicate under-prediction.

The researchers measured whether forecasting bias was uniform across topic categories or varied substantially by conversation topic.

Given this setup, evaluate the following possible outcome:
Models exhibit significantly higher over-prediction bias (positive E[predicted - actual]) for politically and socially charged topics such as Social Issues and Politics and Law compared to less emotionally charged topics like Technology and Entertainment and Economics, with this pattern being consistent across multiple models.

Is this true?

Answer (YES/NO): NO